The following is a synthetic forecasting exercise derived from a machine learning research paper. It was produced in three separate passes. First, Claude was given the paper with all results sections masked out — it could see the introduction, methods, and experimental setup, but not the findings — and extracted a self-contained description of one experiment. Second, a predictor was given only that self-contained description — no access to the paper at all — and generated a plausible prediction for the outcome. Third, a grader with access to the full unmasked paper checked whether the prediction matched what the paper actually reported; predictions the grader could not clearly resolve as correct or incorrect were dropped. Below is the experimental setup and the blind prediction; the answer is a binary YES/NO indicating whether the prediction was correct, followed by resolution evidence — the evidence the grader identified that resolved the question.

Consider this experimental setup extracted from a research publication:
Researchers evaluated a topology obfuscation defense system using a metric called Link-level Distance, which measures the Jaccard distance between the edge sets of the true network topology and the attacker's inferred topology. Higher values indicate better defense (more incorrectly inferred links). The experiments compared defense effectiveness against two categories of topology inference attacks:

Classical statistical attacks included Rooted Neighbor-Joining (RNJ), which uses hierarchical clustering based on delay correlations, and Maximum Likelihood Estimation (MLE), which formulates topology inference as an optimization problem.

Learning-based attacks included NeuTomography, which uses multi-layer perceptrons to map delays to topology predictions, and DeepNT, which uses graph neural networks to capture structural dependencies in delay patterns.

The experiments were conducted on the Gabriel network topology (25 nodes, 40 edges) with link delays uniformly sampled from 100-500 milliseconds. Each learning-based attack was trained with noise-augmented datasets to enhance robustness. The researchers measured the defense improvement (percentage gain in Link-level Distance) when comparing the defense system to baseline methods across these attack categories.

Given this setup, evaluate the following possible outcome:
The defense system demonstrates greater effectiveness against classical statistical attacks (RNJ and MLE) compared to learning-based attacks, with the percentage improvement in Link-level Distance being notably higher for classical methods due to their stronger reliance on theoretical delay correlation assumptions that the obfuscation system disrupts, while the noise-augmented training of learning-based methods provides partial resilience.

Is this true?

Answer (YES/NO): YES